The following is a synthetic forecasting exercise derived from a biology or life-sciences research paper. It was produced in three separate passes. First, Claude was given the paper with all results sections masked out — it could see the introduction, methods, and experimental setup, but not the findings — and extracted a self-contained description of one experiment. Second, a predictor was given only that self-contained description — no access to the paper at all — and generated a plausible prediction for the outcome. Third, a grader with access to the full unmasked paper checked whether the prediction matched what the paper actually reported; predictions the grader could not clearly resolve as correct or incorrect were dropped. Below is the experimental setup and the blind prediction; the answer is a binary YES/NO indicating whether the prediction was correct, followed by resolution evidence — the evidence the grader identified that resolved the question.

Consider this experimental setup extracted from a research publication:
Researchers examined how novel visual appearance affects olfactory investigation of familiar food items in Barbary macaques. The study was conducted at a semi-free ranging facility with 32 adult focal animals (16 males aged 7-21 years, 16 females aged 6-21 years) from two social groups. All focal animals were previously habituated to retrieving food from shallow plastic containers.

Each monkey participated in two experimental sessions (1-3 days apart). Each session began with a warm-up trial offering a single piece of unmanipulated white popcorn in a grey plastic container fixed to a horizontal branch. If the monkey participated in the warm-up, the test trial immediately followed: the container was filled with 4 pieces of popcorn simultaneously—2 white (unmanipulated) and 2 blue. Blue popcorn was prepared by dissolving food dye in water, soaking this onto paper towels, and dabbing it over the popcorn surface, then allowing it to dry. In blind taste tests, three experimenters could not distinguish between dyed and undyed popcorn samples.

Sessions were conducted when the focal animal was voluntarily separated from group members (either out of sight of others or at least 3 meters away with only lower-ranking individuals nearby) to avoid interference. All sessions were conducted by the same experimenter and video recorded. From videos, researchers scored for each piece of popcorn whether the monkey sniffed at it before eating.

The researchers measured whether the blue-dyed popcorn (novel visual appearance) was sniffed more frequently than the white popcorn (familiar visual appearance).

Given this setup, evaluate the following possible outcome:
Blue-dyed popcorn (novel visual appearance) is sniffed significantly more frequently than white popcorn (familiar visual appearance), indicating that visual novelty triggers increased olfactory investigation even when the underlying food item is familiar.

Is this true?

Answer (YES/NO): YES